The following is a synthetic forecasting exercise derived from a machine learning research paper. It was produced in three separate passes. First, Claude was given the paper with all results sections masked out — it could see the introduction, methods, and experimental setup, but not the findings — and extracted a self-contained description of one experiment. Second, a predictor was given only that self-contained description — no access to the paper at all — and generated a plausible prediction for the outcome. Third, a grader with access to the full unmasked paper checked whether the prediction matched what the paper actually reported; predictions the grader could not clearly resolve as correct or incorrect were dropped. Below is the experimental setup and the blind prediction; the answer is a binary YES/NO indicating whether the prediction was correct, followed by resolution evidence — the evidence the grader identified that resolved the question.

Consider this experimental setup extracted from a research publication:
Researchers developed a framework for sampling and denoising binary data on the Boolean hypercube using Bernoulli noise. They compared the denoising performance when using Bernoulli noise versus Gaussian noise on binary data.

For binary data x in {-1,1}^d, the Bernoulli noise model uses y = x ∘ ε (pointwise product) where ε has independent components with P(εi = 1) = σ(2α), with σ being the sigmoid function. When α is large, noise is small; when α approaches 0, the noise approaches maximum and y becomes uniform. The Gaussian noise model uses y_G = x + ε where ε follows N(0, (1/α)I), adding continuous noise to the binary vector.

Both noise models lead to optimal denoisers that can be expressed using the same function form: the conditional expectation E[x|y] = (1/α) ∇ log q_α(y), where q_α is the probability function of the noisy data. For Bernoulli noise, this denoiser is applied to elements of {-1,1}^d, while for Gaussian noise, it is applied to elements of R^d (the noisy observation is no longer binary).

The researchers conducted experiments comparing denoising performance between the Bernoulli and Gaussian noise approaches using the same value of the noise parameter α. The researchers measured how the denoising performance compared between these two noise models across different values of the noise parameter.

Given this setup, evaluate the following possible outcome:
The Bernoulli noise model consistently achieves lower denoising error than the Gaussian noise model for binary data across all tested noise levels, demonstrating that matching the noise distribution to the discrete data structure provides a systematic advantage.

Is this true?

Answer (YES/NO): NO